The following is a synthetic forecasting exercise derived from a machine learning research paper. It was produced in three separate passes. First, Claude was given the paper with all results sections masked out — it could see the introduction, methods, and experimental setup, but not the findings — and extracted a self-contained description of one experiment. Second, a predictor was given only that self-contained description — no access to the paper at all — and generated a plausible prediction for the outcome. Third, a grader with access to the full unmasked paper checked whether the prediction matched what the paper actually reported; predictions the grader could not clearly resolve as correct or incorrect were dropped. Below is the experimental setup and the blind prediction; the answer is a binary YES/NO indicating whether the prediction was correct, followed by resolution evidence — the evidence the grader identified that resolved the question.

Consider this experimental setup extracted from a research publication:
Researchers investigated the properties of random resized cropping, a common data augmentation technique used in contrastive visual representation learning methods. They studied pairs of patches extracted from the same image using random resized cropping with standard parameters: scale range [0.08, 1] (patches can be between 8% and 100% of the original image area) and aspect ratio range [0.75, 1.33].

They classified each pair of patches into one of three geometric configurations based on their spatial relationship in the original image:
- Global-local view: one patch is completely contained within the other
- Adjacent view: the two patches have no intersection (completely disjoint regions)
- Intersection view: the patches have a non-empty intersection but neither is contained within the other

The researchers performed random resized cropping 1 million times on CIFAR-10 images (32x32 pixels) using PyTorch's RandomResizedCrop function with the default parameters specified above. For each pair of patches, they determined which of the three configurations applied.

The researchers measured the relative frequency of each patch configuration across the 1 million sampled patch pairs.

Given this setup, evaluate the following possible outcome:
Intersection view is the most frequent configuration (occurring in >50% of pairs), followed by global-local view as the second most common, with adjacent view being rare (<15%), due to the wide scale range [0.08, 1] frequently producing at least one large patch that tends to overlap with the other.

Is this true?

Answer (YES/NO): YES